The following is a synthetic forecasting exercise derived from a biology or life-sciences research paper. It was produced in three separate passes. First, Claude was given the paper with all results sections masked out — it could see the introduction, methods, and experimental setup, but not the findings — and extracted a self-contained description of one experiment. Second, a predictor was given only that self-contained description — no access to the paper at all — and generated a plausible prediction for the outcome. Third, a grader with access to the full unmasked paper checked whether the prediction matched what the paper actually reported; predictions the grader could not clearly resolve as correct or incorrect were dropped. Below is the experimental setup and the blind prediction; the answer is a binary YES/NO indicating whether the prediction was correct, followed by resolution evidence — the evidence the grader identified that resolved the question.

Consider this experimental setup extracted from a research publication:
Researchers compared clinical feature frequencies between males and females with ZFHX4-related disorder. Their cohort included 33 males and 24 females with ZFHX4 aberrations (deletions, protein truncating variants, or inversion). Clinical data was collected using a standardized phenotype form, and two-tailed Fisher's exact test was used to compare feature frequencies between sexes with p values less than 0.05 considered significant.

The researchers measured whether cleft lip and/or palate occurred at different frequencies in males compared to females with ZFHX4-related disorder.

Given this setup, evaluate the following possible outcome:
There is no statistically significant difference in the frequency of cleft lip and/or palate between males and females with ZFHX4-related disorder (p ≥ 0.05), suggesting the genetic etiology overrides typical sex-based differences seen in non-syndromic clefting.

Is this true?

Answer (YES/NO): NO